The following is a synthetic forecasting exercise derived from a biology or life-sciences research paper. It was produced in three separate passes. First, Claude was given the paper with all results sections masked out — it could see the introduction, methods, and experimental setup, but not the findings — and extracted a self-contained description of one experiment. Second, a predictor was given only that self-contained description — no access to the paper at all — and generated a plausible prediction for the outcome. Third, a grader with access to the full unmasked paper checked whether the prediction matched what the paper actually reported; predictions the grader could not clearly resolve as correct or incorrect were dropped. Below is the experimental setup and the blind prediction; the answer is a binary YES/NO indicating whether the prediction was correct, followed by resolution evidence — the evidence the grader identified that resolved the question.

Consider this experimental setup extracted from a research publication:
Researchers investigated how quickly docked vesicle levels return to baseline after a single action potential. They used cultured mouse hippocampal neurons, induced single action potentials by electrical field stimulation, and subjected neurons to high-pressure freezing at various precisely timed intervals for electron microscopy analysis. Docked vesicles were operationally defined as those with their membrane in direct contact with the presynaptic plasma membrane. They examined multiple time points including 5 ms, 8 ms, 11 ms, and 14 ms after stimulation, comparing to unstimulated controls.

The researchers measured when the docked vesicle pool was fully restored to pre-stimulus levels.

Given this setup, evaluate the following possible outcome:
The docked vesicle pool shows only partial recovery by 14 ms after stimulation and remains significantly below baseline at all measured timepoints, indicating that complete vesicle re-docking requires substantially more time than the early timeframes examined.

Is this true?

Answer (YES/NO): NO